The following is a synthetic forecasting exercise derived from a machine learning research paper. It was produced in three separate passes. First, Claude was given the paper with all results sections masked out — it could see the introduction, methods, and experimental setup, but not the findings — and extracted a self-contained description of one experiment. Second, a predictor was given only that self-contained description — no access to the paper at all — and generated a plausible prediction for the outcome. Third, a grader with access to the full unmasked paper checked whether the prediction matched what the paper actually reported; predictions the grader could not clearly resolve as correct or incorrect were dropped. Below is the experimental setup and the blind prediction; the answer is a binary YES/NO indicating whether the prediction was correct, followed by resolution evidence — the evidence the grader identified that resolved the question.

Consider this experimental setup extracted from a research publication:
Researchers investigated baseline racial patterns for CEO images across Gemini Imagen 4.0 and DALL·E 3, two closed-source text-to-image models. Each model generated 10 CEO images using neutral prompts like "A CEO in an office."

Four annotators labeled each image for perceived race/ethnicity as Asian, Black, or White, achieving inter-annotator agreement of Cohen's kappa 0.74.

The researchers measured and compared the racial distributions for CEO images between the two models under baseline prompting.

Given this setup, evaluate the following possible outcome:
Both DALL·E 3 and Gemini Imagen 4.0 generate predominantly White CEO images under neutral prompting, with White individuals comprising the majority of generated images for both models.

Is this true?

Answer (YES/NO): NO